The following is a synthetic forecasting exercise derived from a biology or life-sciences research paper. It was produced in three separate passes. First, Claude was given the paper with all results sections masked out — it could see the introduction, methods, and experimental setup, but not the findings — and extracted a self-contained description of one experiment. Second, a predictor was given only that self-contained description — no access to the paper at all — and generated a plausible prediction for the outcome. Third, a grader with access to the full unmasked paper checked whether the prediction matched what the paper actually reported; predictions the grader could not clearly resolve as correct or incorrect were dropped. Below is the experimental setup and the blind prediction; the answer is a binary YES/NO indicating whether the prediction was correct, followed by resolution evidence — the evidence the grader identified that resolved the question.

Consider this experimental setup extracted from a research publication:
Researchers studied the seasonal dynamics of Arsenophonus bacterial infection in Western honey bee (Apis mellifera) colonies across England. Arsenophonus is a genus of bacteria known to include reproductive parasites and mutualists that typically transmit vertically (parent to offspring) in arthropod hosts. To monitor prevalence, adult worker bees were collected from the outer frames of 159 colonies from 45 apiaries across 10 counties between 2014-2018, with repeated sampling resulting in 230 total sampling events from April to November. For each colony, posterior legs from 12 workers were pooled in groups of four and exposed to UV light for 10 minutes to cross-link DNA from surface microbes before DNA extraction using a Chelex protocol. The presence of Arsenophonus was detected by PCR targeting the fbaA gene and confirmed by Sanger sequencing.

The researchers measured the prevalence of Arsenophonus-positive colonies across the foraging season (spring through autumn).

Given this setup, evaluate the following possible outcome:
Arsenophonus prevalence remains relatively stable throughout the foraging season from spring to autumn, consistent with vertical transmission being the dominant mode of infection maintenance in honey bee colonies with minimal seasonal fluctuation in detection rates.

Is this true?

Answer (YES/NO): NO